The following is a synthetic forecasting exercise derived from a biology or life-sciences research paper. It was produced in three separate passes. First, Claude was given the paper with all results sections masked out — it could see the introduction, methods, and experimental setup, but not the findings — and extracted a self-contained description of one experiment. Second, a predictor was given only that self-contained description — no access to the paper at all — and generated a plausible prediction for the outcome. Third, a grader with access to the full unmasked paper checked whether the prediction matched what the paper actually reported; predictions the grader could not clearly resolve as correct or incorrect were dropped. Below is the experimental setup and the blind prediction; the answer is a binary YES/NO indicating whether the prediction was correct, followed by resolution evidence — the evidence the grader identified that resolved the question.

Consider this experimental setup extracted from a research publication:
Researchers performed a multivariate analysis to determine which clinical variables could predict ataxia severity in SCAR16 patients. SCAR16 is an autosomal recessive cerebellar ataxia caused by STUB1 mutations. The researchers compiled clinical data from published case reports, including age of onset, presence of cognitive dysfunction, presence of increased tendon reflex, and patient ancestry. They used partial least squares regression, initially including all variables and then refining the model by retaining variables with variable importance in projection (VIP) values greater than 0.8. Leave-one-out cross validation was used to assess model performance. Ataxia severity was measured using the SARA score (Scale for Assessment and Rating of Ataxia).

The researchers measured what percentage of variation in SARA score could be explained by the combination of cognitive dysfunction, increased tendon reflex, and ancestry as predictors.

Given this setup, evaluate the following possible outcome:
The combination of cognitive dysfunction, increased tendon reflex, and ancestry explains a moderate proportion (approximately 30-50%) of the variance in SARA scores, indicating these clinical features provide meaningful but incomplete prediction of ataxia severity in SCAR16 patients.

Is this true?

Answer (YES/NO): NO